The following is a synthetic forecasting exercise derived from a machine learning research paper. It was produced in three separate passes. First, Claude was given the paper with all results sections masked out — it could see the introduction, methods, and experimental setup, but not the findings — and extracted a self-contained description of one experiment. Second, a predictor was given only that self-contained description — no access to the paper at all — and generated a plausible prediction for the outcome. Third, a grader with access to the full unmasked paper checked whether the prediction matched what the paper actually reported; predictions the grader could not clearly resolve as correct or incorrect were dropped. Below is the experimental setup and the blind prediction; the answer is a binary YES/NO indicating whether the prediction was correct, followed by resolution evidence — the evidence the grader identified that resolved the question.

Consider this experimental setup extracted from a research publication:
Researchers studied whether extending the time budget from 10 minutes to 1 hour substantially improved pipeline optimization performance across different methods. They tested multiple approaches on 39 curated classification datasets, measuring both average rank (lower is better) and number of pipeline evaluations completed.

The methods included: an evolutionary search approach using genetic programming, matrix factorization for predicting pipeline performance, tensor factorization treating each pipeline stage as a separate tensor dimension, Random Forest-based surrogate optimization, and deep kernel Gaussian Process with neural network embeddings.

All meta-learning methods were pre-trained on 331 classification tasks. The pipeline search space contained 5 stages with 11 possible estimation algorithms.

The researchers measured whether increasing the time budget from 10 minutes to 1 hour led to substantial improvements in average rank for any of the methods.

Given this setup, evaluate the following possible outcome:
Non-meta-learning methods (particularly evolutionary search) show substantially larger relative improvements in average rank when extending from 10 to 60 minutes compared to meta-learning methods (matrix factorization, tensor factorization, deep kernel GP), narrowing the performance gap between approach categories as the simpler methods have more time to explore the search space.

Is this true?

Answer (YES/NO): NO